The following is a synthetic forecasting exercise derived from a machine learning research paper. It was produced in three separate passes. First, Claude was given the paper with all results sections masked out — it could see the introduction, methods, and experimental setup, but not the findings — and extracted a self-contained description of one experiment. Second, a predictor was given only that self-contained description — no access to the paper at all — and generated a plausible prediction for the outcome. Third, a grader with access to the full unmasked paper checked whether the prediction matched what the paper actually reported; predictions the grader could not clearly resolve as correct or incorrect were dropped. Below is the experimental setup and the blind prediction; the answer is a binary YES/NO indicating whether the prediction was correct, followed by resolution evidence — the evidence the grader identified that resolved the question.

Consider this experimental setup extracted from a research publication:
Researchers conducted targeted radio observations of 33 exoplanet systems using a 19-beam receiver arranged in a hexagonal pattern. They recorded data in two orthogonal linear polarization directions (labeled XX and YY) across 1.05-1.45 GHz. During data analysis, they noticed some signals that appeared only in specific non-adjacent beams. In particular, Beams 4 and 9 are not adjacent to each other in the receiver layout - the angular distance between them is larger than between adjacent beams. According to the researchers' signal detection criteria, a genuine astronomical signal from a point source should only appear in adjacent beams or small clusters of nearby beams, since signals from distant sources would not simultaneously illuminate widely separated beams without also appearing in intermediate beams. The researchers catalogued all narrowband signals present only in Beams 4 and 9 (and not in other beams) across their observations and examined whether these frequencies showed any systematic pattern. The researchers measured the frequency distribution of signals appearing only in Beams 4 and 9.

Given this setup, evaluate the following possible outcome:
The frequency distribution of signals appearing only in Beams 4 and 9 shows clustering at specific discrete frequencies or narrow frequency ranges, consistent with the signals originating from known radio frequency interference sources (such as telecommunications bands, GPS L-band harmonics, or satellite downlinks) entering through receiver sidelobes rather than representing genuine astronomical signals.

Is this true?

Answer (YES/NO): NO